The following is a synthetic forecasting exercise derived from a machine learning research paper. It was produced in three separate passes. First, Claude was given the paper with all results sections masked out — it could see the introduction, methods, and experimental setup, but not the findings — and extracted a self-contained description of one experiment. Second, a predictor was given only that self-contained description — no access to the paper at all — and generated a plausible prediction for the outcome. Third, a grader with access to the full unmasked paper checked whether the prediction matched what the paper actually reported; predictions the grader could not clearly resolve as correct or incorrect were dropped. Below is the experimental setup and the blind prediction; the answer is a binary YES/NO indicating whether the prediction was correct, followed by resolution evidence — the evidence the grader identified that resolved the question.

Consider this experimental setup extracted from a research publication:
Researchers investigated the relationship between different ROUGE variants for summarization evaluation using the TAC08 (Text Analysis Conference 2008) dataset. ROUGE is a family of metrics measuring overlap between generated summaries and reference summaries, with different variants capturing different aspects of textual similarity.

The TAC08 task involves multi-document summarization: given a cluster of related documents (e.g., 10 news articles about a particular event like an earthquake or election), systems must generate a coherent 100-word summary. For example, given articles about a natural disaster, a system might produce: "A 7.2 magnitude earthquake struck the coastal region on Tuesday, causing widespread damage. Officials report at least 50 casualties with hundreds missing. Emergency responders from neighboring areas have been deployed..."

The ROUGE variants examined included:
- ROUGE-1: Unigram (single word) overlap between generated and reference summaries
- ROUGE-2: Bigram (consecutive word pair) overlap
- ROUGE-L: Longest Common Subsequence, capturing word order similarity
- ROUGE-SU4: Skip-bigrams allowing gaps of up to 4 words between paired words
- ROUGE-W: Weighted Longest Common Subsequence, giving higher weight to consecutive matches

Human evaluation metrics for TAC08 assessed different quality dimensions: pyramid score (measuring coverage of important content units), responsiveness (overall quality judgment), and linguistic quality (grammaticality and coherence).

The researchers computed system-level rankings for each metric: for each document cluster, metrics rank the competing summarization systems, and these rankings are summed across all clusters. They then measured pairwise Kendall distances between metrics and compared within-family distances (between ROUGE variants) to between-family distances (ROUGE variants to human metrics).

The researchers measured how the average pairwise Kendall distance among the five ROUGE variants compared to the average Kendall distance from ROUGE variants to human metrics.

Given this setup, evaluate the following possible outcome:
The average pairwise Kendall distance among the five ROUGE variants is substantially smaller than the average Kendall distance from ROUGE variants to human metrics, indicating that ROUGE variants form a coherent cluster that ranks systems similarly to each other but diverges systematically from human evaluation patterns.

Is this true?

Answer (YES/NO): YES